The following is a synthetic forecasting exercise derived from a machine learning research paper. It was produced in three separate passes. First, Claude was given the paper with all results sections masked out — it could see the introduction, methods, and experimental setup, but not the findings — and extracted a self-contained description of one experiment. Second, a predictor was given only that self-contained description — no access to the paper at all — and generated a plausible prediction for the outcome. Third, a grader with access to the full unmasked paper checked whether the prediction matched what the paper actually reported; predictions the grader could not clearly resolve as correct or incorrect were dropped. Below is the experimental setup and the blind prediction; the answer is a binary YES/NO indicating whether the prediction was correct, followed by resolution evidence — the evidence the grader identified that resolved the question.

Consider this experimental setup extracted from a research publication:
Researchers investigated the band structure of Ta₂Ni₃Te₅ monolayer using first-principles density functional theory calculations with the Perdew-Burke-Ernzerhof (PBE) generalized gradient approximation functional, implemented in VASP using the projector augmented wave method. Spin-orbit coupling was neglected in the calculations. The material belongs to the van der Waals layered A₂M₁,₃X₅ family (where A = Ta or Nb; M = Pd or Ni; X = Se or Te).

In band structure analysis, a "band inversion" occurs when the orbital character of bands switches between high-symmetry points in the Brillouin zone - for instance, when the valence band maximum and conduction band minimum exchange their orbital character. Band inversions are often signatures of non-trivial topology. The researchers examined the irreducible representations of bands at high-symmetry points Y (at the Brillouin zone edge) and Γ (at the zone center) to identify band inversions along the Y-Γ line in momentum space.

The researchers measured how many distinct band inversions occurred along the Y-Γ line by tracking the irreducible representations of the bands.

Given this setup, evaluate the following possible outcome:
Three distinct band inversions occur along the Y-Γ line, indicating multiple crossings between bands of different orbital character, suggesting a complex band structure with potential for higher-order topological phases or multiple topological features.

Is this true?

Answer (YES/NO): NO